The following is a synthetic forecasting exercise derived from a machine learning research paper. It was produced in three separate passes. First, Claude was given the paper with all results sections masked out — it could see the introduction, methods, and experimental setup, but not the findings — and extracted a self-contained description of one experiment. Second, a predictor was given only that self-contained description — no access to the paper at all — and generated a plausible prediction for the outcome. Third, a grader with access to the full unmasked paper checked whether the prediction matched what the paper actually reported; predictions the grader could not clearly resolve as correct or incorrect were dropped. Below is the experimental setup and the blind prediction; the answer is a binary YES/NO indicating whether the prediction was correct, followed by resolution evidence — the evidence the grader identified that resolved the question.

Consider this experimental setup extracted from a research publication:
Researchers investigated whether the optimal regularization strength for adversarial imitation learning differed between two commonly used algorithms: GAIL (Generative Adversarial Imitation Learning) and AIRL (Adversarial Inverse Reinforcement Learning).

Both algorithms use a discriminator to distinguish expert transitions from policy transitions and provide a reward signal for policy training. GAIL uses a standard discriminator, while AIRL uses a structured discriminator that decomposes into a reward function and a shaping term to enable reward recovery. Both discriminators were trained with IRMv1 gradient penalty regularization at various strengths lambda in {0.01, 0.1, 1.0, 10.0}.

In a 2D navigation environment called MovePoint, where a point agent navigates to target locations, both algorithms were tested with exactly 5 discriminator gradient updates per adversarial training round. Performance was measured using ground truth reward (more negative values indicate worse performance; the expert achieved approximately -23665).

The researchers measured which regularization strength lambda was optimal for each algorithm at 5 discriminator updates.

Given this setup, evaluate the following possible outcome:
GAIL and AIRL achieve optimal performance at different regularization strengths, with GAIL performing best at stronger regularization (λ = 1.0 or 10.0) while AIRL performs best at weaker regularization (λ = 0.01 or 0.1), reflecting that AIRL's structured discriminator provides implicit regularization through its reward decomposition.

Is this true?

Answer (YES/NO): NO